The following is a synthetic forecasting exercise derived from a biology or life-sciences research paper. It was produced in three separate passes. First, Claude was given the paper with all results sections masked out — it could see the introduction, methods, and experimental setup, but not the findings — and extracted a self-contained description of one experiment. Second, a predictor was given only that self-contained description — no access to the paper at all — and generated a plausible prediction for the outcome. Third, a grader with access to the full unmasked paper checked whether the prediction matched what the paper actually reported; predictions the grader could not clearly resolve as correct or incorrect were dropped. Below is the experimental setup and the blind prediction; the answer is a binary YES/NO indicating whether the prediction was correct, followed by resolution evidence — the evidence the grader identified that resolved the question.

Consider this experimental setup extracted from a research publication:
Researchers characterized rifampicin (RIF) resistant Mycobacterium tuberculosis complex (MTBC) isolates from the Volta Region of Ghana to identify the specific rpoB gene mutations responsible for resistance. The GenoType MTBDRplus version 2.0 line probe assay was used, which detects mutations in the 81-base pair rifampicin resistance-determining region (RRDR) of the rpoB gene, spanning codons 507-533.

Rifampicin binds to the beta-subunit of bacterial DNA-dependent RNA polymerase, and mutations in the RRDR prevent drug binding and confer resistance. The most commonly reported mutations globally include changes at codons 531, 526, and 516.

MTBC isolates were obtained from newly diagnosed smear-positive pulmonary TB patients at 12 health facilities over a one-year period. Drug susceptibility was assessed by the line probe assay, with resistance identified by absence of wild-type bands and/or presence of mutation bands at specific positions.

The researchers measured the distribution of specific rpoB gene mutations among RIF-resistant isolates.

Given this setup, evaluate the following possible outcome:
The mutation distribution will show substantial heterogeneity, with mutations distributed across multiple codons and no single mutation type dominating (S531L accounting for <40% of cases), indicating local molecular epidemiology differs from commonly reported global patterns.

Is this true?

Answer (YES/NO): YES